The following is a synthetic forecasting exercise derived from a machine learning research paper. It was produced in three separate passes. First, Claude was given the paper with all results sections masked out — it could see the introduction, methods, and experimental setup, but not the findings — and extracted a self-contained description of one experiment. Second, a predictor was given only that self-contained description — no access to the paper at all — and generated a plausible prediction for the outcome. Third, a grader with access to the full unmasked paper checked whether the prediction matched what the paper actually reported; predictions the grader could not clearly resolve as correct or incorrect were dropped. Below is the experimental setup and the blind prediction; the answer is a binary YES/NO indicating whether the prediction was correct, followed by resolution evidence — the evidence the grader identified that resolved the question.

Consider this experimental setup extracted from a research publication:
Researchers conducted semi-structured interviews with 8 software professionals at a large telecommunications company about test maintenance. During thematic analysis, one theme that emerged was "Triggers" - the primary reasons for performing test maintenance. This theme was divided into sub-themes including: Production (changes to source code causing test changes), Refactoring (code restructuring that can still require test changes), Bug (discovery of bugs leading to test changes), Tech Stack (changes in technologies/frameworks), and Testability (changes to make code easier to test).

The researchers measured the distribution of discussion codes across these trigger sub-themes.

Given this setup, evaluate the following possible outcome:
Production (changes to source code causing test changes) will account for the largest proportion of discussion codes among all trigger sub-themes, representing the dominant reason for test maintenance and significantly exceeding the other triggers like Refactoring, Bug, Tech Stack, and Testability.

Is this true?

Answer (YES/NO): YES